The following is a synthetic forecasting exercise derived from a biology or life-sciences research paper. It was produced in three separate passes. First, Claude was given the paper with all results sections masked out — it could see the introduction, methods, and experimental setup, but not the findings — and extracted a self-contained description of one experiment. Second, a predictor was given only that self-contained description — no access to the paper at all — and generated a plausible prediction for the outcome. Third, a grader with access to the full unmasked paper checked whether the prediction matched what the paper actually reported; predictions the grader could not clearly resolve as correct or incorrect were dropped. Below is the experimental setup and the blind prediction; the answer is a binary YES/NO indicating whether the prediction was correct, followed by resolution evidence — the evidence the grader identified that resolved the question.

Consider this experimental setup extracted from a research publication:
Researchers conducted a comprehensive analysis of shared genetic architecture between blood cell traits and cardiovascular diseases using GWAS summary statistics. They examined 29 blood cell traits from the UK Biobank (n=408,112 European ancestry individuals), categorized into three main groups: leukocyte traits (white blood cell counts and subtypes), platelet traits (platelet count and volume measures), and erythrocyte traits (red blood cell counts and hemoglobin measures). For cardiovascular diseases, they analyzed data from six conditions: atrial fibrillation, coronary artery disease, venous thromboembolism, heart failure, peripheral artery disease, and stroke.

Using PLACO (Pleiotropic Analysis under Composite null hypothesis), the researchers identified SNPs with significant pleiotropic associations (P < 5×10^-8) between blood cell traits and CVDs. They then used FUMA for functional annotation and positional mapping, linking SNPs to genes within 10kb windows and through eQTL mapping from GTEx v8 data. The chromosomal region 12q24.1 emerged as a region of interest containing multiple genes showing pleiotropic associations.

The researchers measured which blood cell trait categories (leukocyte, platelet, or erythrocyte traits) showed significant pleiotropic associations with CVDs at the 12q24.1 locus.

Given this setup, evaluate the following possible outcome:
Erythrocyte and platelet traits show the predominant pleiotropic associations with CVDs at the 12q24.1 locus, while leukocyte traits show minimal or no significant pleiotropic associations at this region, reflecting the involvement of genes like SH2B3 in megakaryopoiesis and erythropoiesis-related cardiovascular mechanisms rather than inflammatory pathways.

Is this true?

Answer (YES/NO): NO